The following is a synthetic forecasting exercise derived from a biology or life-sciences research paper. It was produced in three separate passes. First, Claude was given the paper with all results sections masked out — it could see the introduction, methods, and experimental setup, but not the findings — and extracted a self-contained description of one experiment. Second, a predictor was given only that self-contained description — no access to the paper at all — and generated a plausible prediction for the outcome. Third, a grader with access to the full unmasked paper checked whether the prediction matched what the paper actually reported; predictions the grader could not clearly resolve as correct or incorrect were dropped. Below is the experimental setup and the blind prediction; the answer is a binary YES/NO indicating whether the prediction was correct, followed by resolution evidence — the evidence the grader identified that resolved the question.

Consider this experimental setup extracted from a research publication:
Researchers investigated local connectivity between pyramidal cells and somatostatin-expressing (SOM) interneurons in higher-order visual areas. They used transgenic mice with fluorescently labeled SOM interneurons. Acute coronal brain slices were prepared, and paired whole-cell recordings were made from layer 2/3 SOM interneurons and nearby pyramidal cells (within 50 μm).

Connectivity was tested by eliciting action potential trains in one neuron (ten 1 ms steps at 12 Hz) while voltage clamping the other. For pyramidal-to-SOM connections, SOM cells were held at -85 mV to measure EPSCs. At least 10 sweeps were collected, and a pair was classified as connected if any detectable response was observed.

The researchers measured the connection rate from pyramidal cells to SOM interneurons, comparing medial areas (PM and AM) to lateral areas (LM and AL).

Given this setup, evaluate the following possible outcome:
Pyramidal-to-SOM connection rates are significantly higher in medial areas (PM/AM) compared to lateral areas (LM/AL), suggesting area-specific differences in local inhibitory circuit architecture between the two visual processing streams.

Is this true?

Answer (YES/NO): YES